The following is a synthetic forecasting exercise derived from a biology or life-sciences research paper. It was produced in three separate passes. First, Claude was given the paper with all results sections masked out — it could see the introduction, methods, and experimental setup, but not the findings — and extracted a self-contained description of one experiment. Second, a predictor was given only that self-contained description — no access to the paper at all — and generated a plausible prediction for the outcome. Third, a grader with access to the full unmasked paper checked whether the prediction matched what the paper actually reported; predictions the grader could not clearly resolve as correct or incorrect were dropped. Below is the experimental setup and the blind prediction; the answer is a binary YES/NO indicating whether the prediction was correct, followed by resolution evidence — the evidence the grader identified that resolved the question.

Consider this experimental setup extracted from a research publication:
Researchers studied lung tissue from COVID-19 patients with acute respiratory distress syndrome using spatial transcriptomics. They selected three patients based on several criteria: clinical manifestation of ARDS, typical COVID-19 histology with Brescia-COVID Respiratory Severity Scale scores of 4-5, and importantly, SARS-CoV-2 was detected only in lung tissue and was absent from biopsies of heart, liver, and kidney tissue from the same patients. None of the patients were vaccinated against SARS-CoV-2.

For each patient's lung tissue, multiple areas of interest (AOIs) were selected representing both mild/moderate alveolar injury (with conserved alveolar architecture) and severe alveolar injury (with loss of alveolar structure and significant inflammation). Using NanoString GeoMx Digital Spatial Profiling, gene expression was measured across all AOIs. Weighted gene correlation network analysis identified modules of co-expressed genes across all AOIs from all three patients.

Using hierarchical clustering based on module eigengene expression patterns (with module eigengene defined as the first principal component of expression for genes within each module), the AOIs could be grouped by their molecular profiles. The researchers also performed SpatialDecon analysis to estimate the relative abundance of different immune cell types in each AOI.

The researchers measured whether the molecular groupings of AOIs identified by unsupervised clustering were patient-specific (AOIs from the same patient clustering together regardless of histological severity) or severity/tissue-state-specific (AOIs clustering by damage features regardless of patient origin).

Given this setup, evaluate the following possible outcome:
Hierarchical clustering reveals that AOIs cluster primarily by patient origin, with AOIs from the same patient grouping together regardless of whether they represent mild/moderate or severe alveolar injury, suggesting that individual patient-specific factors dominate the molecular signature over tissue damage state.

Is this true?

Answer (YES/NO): NO